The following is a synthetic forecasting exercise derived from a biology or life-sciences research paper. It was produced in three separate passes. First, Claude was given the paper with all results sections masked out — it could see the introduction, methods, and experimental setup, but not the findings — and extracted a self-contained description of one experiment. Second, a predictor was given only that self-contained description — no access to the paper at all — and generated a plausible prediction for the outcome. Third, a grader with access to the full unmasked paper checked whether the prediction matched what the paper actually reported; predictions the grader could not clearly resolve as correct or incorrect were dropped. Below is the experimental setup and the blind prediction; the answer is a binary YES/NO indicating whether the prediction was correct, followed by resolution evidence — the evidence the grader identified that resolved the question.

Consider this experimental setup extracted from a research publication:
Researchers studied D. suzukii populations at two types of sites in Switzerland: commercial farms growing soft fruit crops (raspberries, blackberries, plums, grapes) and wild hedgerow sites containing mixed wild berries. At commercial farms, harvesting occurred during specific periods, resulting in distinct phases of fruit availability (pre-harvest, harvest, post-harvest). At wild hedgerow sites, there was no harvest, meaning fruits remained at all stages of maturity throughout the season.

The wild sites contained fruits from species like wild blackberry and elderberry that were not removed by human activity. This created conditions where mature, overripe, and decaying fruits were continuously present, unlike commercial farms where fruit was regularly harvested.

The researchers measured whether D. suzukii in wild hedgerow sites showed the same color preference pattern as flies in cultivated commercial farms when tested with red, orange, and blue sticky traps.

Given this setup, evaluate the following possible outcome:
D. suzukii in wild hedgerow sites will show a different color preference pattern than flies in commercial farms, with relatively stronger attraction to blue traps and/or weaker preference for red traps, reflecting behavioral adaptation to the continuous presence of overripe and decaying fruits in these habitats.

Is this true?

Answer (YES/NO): NO